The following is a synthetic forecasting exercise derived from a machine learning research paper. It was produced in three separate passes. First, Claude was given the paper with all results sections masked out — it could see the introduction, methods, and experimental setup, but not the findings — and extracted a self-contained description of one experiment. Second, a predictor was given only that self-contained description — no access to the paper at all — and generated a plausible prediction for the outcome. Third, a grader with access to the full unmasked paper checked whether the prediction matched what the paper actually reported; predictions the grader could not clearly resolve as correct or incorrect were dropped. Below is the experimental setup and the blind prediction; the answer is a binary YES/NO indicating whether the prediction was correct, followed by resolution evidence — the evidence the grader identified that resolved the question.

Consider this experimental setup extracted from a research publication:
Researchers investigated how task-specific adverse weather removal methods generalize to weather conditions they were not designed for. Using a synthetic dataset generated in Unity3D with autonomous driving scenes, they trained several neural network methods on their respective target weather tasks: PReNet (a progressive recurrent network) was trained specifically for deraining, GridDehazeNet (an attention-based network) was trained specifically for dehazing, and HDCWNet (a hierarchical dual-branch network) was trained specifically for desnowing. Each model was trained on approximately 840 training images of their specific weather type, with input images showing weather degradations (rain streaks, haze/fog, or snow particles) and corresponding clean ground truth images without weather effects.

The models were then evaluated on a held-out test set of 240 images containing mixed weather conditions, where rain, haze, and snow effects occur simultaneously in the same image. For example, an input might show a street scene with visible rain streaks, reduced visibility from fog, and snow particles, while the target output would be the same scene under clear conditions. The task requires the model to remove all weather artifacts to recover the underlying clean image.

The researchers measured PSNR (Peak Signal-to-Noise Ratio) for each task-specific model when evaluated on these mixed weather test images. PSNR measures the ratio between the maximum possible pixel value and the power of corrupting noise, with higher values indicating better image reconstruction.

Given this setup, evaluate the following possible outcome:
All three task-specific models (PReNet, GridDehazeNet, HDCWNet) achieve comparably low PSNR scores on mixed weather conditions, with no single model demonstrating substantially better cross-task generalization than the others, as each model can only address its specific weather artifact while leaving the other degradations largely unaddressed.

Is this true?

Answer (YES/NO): NO